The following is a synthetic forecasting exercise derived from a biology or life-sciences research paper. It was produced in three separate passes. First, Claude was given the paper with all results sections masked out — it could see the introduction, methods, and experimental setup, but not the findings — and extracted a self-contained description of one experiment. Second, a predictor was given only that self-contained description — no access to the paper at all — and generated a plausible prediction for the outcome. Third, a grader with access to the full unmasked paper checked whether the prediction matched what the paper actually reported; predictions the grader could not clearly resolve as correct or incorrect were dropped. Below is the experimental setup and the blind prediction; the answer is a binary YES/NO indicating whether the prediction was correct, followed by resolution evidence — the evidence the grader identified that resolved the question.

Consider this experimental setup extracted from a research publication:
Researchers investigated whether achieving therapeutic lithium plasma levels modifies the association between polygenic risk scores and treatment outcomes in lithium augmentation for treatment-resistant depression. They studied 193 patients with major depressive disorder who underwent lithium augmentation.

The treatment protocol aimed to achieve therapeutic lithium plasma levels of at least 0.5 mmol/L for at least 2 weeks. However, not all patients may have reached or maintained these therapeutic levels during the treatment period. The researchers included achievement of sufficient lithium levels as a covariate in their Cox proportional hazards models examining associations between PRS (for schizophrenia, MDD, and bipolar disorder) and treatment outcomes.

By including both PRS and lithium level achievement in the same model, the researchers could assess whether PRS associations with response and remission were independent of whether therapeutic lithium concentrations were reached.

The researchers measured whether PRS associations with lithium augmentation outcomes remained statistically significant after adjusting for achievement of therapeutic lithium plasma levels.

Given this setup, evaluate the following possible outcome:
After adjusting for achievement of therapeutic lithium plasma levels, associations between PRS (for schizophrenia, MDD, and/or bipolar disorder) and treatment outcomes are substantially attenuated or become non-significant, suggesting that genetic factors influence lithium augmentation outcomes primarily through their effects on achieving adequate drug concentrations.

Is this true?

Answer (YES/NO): NO